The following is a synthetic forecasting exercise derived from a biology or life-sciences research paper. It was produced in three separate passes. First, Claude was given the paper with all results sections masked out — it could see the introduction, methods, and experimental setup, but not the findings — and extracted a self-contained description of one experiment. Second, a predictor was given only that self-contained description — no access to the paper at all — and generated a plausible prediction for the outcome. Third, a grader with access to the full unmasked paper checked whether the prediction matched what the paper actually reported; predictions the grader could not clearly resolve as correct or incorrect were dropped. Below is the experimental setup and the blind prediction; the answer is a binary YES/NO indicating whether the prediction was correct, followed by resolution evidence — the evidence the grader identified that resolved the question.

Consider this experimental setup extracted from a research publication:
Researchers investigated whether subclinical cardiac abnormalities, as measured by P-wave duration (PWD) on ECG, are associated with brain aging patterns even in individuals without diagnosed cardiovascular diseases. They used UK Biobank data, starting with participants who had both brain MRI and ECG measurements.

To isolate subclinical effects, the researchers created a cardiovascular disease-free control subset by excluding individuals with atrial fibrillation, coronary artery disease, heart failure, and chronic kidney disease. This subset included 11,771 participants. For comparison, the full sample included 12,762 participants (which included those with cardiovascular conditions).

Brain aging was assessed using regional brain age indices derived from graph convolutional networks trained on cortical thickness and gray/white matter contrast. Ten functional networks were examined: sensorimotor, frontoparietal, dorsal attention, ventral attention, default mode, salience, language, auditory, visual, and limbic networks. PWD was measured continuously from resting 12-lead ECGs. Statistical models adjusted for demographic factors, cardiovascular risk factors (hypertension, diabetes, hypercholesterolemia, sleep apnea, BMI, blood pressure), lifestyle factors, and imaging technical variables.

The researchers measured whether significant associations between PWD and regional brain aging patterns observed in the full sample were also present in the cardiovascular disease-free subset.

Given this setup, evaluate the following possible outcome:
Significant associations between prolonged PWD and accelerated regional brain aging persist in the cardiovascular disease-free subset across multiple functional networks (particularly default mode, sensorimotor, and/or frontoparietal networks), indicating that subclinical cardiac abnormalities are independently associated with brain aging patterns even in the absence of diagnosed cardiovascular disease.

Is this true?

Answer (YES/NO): NO